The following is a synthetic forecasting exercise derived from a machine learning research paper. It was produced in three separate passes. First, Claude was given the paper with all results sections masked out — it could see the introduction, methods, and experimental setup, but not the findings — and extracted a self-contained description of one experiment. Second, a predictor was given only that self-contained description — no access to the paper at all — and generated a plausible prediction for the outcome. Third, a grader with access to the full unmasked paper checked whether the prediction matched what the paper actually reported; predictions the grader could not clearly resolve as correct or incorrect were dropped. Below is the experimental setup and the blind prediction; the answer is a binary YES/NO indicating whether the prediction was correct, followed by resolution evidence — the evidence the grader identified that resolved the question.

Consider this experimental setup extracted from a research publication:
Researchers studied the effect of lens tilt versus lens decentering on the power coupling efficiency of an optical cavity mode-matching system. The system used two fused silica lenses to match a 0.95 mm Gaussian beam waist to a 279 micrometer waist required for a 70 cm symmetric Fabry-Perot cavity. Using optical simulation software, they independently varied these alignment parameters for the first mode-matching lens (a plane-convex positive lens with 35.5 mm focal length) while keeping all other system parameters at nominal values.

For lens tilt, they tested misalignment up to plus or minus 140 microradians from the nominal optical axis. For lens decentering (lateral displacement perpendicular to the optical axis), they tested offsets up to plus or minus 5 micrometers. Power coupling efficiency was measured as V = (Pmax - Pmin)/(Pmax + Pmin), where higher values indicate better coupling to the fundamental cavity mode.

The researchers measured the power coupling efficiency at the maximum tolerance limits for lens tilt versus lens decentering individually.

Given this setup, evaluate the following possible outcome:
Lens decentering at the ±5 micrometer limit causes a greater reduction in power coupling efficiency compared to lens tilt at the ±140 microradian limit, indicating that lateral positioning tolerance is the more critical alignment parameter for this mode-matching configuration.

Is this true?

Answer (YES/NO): YES